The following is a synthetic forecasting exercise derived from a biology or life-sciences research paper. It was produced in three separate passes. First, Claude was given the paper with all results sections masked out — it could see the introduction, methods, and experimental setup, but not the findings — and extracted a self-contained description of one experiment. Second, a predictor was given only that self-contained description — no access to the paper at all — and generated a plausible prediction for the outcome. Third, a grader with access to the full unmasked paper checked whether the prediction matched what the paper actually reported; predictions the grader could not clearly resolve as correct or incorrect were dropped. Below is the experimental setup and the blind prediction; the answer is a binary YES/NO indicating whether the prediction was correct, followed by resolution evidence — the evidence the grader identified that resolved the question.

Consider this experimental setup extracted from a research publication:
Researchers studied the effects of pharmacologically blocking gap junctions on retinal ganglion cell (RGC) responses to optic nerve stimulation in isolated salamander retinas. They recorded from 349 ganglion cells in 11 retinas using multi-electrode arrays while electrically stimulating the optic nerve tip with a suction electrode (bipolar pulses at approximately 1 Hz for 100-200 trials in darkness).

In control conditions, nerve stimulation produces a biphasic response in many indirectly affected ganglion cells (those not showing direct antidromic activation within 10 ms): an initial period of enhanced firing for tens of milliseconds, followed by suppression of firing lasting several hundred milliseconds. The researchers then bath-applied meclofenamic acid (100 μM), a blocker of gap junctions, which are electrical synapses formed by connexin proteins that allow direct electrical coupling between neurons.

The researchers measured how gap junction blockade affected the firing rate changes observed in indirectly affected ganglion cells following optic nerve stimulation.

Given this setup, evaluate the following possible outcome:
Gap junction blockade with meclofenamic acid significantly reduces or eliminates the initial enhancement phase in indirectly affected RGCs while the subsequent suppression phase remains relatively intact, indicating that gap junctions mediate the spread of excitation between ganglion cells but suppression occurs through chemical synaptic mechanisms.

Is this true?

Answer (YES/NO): NO